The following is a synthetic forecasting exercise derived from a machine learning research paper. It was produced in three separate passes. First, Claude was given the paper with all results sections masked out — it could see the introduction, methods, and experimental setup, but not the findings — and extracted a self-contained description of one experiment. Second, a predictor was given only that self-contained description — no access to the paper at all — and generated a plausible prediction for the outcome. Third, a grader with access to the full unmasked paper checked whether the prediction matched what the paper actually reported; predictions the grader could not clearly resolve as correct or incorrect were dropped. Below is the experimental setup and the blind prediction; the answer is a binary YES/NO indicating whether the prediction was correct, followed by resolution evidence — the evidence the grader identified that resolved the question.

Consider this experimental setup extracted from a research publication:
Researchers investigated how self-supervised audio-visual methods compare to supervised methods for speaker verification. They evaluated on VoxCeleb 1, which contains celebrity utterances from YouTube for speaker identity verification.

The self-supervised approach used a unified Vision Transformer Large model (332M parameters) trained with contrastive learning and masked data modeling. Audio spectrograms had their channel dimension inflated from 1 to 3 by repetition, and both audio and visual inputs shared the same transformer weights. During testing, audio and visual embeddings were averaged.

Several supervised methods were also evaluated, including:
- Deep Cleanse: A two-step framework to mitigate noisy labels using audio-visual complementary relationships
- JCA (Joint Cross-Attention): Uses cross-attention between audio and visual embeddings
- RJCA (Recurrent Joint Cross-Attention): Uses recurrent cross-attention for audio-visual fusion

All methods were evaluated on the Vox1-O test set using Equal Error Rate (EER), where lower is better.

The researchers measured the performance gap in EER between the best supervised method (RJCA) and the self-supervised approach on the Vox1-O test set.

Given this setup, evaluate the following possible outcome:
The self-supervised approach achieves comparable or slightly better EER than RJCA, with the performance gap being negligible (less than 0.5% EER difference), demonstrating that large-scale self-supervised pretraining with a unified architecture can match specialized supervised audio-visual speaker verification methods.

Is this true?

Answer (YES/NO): NO